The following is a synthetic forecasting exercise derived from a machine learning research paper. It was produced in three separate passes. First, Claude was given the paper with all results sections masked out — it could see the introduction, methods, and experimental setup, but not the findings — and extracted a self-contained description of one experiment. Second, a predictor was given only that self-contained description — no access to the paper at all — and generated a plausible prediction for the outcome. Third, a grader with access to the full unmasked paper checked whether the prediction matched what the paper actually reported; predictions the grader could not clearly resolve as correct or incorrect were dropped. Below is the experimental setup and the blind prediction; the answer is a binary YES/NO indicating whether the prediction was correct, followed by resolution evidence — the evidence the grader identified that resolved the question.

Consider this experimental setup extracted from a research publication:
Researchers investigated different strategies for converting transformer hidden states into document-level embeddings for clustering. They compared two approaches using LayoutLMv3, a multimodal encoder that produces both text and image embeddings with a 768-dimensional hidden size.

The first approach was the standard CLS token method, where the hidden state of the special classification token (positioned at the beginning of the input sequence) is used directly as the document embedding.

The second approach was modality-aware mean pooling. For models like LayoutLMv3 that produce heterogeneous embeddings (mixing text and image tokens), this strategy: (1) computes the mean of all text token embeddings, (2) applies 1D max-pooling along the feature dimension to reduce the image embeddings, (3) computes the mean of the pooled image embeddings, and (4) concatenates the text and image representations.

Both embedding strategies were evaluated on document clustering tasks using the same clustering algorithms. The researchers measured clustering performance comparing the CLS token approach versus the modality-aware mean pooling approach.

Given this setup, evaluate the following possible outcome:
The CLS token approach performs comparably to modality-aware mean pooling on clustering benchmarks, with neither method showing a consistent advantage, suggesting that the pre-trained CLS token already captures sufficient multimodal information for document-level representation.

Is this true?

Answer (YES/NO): NO